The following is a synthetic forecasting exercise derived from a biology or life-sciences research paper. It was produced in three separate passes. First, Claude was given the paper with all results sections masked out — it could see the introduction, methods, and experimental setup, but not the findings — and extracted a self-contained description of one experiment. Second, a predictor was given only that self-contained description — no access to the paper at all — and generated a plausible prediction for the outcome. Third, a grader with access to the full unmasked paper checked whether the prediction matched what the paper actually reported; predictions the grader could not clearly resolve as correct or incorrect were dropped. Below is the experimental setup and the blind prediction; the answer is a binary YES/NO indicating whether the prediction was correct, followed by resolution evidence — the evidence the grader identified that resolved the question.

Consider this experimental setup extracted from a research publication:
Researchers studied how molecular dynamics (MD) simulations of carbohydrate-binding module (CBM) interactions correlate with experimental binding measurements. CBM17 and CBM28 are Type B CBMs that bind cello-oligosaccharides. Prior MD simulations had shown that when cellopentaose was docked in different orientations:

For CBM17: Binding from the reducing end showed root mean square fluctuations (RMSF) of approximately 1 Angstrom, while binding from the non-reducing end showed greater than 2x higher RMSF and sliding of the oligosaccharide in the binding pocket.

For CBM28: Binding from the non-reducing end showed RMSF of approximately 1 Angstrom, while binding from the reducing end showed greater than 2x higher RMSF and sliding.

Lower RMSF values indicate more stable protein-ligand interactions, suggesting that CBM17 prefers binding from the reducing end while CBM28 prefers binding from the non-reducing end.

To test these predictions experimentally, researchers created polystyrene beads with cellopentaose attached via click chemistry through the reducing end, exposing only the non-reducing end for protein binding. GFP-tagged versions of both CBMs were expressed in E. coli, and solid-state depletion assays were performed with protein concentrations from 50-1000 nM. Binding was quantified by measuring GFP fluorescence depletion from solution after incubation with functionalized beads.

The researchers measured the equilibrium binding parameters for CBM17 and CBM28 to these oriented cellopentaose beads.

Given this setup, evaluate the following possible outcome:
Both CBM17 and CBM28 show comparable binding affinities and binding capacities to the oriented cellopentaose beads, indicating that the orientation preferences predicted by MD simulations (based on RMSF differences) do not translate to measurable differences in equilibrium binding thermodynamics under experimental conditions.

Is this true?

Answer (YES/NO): NO